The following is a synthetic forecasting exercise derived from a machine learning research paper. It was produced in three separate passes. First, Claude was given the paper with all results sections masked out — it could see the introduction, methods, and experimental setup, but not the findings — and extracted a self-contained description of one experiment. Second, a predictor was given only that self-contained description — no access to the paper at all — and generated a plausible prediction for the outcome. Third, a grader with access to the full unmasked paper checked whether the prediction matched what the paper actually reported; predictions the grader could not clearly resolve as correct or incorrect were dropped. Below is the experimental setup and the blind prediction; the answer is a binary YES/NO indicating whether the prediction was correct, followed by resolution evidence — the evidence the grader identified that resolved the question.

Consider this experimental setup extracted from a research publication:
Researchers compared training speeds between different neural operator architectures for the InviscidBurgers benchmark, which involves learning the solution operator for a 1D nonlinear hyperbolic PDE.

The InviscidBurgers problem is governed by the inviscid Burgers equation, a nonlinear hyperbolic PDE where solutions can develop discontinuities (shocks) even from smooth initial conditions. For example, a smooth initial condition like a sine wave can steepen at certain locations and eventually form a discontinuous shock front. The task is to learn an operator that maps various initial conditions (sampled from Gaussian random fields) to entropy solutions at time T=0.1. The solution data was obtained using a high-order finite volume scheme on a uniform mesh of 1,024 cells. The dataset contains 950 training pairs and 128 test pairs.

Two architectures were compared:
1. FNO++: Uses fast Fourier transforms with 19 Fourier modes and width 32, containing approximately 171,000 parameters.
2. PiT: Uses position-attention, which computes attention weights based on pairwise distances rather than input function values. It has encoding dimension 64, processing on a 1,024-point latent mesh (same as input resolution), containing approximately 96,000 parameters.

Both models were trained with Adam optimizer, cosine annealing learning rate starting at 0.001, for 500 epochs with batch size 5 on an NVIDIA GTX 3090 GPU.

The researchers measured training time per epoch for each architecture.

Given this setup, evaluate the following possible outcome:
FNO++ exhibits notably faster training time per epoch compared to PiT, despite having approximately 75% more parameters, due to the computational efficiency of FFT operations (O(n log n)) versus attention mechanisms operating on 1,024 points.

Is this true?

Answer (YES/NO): YES